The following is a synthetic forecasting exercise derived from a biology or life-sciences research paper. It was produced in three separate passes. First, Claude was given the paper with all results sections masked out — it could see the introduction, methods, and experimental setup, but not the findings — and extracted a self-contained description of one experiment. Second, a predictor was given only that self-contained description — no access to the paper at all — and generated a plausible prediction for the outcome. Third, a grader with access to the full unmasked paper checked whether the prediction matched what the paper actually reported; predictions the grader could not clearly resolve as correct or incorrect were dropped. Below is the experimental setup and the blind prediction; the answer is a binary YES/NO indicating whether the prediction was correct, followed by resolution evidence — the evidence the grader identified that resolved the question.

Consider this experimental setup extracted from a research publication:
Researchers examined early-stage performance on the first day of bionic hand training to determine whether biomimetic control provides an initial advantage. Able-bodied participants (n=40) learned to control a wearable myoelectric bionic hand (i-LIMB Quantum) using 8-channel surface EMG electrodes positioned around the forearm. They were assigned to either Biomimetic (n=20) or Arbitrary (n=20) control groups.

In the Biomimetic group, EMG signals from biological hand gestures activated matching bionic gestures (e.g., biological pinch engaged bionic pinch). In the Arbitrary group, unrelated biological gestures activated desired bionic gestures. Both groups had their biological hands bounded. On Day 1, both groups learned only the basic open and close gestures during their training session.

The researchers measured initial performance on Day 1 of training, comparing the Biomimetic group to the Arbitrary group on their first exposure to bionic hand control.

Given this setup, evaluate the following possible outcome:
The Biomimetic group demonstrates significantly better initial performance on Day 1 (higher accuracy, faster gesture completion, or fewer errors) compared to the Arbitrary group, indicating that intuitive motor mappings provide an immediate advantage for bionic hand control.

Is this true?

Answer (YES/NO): YES